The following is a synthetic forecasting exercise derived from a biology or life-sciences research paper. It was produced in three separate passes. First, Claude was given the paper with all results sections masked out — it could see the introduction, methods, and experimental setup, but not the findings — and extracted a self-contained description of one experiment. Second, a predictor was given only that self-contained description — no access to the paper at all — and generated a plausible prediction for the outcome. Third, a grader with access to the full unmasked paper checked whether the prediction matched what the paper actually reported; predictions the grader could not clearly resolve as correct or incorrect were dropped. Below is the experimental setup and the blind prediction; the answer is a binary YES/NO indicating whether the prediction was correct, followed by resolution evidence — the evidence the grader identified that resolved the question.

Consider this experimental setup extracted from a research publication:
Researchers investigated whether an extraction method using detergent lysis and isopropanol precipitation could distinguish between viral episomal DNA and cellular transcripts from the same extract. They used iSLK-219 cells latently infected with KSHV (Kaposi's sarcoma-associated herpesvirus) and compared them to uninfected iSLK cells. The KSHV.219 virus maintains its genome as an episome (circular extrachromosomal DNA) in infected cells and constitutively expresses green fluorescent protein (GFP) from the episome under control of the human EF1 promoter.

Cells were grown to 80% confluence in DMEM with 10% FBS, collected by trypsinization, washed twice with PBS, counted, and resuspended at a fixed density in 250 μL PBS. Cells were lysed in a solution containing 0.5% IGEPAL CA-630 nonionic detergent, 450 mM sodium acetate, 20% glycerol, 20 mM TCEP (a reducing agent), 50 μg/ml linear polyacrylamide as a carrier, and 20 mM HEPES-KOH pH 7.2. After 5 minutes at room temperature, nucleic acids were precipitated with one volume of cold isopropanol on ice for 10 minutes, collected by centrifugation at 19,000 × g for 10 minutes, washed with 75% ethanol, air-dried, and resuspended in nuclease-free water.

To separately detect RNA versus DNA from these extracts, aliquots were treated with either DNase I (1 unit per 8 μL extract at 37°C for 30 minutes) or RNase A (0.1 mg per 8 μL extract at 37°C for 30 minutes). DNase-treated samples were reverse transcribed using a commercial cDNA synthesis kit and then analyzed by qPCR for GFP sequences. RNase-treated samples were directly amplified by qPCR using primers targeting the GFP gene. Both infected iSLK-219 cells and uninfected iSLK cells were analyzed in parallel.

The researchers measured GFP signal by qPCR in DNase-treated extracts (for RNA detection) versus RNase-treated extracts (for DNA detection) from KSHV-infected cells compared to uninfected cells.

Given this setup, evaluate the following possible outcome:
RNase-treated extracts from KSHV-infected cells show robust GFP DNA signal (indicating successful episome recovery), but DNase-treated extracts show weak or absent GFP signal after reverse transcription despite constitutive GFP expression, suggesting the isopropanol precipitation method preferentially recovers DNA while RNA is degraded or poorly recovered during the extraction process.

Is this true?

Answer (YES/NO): NO